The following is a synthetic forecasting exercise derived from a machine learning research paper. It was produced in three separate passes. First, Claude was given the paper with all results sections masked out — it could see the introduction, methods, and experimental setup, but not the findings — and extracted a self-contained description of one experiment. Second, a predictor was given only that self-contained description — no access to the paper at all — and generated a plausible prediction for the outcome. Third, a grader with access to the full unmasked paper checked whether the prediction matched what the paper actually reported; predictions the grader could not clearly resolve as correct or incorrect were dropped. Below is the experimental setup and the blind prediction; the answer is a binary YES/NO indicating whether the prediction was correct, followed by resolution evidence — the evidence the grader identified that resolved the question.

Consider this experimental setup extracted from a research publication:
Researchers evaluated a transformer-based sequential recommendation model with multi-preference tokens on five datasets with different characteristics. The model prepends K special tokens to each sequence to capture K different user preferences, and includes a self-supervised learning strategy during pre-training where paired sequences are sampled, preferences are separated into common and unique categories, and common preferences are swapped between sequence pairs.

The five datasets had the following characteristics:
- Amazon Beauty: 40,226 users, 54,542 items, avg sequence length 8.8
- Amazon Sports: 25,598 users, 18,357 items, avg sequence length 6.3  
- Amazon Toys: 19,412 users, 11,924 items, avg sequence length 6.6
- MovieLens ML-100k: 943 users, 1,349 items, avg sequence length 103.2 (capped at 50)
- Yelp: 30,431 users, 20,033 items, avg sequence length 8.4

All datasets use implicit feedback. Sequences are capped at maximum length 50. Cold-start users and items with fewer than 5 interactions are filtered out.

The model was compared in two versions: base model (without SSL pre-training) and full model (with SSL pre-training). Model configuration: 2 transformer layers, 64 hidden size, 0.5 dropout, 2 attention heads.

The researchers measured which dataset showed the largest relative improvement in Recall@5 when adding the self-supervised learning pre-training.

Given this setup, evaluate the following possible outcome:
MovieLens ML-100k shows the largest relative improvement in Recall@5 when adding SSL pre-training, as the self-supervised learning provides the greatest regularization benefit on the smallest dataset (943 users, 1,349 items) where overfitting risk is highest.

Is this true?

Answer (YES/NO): NO